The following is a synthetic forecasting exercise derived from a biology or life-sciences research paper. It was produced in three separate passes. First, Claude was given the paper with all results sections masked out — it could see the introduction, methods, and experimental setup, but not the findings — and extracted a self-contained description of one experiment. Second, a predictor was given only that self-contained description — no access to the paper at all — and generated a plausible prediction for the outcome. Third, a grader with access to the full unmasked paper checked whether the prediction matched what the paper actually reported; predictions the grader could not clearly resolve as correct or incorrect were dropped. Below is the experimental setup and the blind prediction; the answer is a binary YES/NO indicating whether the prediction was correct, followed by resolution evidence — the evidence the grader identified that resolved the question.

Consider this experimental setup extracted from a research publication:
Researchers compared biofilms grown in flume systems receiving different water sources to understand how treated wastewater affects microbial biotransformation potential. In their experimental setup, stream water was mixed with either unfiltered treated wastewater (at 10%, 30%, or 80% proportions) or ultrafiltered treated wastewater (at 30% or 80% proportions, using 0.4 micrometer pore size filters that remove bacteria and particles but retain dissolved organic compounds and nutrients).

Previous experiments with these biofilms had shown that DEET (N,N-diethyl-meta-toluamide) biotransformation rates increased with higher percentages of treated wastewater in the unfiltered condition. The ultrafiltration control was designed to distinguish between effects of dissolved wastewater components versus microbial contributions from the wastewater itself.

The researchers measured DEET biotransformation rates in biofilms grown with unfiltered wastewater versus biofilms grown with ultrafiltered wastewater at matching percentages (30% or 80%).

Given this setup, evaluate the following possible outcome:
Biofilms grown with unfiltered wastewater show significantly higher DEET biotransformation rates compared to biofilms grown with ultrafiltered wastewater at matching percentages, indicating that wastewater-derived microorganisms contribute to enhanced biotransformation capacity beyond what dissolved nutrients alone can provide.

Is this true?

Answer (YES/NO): YES